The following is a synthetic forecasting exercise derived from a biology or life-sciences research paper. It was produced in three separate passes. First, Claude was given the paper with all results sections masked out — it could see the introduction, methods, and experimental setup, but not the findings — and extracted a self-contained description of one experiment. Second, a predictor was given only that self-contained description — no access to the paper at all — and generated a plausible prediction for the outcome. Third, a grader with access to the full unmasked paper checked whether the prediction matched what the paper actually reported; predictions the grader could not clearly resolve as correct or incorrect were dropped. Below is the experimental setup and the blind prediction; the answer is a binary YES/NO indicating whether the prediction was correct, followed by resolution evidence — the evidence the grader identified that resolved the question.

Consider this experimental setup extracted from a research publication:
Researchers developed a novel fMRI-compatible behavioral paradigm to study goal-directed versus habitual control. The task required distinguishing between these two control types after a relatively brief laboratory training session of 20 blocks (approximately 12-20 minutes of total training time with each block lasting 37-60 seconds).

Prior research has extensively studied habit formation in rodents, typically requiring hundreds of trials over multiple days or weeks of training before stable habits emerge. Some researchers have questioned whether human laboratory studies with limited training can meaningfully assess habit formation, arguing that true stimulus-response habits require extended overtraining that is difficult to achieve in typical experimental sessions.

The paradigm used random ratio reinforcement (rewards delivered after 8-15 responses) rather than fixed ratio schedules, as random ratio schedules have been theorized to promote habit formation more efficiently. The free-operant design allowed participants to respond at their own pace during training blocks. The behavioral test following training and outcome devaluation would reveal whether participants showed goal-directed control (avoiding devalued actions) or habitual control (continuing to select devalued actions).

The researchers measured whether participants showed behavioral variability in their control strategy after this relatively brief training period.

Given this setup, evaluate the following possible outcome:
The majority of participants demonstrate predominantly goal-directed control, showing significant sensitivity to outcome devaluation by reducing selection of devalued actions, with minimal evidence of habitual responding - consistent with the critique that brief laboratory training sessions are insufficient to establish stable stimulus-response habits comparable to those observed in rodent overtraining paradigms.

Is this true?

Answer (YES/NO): NO